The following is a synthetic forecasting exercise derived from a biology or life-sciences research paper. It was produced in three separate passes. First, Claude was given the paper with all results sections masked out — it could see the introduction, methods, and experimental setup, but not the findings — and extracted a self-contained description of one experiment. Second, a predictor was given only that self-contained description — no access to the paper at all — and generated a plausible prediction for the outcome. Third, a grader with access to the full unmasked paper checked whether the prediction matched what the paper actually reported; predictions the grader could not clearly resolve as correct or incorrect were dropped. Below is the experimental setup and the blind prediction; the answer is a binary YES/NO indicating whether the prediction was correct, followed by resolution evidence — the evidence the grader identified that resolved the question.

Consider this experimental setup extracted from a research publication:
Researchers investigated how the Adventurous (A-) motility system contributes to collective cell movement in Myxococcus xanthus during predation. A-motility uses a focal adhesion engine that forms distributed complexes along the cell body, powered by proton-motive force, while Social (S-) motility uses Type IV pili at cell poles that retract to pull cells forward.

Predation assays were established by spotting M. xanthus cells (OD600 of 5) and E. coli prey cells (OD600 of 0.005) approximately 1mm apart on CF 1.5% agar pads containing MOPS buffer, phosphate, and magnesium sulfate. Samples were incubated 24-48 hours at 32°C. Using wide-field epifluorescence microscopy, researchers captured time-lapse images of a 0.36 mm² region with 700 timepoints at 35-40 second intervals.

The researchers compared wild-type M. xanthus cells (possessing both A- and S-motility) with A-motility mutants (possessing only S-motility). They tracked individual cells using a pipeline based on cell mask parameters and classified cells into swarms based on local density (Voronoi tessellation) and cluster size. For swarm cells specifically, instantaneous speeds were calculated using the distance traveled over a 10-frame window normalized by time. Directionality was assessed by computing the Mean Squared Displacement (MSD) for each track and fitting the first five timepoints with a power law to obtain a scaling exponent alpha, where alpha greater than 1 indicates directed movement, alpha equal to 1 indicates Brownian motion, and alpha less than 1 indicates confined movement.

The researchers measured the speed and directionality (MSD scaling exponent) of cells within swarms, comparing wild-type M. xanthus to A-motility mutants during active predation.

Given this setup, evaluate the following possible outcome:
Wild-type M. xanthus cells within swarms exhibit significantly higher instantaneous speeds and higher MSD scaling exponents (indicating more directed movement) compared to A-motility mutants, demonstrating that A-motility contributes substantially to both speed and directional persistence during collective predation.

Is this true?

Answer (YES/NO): YES